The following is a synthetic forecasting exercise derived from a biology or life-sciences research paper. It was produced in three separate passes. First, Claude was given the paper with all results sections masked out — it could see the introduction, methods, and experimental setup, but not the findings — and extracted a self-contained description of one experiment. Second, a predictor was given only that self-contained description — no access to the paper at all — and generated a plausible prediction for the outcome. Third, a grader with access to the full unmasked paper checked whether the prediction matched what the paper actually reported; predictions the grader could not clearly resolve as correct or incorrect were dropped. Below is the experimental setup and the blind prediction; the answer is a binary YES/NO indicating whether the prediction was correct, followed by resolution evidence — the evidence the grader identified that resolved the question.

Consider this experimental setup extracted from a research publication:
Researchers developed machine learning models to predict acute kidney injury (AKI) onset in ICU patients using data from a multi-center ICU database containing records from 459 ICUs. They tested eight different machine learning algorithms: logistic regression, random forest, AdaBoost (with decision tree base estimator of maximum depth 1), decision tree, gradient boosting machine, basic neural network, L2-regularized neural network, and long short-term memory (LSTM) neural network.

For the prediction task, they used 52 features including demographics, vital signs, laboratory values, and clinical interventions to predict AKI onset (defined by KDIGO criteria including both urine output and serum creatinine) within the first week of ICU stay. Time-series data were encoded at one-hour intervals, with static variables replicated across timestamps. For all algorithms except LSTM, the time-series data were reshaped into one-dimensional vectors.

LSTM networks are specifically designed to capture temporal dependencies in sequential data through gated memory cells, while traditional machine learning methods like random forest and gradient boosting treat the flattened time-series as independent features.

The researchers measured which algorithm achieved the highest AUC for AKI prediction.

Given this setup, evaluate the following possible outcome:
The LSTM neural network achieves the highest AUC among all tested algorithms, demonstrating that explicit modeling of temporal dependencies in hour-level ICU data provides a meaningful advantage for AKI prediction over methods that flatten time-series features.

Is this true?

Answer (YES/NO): NO